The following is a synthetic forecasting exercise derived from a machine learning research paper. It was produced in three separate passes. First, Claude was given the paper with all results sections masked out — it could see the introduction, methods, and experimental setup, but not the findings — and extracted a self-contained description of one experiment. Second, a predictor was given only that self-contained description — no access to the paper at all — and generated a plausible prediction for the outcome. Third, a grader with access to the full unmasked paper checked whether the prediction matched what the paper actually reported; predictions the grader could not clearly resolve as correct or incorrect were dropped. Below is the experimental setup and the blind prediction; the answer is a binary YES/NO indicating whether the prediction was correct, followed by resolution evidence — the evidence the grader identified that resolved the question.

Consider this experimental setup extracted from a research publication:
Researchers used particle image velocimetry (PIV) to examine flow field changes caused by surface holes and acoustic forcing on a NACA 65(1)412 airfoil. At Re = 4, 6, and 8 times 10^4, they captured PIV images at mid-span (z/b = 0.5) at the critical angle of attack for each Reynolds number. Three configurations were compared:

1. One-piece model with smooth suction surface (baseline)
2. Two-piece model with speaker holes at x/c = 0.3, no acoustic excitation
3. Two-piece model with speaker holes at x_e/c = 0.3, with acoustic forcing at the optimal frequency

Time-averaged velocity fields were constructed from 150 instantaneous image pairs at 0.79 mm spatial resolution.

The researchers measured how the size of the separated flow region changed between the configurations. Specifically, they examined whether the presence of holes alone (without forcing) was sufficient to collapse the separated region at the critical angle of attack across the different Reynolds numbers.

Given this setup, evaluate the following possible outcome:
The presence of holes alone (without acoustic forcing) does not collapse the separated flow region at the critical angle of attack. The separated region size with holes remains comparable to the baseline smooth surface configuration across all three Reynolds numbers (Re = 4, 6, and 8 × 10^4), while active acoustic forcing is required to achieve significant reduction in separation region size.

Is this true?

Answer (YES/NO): NO